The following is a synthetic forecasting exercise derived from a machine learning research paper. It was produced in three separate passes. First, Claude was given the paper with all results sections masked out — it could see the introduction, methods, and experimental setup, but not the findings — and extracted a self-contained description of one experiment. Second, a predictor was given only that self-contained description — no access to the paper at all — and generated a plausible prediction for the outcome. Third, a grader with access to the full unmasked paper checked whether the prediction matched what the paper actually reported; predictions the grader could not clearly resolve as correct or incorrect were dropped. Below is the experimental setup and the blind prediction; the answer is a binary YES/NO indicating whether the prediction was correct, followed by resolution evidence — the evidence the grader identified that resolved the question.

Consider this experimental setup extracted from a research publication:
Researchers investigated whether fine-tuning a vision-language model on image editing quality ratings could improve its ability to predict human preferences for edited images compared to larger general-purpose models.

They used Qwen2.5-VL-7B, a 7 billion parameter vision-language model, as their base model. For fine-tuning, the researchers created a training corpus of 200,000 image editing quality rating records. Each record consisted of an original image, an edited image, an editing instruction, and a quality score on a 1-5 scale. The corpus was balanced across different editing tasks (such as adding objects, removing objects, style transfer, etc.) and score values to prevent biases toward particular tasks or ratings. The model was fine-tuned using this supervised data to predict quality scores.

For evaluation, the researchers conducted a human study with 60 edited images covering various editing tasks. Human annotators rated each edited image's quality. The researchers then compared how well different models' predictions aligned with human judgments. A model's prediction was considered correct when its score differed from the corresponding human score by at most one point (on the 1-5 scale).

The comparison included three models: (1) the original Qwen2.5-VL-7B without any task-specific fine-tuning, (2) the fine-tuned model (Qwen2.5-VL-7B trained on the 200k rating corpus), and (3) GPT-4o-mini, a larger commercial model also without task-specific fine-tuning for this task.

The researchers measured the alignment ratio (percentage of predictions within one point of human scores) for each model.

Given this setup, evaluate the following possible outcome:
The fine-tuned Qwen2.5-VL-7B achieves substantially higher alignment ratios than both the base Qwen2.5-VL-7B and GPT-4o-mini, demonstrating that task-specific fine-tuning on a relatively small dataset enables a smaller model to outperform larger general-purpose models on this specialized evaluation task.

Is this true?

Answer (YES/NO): YES